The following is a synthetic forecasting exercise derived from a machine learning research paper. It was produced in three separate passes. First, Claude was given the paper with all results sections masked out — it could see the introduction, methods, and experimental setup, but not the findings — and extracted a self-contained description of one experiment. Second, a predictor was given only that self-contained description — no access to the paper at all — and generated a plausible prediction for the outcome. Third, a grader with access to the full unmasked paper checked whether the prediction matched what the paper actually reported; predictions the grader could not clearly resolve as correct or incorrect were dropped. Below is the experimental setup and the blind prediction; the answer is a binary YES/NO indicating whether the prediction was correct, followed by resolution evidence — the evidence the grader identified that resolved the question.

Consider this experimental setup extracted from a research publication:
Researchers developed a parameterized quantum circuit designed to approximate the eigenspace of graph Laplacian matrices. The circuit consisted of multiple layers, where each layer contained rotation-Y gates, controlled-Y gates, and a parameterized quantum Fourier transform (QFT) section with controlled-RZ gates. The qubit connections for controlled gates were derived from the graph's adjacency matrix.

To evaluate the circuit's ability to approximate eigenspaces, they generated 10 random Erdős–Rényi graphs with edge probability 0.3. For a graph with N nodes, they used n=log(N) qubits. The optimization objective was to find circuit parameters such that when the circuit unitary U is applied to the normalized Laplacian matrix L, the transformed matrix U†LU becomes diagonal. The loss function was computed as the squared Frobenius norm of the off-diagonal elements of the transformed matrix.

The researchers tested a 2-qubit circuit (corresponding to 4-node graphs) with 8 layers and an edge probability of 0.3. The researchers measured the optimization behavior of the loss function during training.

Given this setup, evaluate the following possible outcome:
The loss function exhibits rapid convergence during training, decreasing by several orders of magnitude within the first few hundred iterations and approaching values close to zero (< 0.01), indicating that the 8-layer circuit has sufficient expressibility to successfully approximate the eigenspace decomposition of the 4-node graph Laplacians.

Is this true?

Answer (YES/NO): NO